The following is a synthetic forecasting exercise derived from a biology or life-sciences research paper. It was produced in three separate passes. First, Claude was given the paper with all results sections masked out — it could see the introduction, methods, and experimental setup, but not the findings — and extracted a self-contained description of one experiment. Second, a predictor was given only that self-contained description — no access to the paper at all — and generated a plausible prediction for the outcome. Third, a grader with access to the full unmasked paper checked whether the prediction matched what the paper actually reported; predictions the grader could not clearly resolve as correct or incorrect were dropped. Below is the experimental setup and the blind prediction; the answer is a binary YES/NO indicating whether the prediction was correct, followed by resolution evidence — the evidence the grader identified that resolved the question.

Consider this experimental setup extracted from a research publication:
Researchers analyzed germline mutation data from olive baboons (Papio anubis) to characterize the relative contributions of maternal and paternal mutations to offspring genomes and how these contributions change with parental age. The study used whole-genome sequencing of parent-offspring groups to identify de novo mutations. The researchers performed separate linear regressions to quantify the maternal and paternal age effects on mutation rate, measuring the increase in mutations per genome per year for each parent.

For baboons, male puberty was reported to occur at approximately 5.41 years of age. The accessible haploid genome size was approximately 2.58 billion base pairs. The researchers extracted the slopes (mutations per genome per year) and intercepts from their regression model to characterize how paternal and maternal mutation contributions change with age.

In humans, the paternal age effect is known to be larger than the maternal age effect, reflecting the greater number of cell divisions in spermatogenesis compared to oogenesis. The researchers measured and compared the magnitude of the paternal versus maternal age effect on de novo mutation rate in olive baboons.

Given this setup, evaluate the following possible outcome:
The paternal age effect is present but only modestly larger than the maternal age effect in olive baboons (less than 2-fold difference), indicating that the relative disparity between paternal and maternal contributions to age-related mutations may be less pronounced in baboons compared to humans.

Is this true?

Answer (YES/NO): NO